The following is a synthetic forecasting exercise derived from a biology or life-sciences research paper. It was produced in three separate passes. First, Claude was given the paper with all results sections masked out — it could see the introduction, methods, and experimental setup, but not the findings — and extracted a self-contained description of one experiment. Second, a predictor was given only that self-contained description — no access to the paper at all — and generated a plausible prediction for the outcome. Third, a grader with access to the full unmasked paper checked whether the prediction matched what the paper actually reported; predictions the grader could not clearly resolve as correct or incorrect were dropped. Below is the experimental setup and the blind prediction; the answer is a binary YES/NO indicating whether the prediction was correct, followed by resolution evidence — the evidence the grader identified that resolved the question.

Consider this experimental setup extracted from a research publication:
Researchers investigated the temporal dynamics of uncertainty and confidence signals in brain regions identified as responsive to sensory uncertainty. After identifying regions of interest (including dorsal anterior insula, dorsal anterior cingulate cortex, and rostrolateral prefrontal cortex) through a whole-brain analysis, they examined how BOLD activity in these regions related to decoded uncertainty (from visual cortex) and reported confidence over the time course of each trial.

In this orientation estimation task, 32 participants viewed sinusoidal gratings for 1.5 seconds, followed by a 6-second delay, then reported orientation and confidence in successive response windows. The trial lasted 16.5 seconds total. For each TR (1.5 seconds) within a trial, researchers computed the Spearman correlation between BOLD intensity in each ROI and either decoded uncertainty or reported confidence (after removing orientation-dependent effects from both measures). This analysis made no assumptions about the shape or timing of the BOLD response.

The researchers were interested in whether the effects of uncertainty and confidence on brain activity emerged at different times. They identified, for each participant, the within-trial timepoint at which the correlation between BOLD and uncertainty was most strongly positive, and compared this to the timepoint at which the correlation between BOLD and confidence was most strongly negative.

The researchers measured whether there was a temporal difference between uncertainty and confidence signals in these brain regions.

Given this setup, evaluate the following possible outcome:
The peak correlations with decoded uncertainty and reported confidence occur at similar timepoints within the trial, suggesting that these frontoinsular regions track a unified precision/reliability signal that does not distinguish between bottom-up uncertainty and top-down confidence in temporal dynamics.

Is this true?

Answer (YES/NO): NO